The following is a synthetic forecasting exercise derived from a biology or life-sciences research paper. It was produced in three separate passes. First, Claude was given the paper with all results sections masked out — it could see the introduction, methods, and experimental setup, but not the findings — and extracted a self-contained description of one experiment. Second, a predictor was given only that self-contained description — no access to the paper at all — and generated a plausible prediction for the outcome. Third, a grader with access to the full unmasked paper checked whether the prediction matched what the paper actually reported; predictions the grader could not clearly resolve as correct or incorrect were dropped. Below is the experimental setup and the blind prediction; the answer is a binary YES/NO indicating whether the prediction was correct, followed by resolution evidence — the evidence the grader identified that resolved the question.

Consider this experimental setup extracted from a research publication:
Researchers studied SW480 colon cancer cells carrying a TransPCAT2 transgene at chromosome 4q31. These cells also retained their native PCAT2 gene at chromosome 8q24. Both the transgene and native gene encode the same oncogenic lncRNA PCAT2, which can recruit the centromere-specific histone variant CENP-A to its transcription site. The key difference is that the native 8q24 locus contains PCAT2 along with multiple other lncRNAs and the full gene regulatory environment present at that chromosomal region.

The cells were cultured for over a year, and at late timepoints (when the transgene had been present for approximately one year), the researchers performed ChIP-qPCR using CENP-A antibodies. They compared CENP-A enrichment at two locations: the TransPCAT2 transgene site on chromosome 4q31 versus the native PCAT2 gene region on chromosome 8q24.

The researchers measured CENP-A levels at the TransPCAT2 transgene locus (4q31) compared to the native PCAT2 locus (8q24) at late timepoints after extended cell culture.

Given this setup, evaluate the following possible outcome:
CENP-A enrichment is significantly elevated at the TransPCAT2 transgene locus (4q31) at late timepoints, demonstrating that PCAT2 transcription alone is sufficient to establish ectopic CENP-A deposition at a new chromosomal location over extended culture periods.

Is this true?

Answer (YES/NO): NO